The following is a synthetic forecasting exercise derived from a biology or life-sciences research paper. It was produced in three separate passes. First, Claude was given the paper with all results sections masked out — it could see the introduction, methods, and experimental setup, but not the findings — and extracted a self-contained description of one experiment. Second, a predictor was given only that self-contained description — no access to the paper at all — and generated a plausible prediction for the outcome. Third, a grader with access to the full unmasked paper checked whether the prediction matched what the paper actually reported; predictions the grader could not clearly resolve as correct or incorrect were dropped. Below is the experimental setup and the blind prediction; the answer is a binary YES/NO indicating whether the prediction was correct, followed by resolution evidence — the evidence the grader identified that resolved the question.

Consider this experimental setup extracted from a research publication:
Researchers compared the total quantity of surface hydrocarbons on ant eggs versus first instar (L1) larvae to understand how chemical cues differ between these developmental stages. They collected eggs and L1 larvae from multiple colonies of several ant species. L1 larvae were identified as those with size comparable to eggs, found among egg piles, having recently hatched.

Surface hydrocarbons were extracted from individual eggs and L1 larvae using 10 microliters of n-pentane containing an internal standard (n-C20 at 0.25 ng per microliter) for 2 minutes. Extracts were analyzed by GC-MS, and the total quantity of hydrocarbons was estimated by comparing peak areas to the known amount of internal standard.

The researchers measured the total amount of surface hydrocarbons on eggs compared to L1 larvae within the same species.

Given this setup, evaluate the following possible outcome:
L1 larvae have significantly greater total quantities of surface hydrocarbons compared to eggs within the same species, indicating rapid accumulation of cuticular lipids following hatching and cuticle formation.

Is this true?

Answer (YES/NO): NO